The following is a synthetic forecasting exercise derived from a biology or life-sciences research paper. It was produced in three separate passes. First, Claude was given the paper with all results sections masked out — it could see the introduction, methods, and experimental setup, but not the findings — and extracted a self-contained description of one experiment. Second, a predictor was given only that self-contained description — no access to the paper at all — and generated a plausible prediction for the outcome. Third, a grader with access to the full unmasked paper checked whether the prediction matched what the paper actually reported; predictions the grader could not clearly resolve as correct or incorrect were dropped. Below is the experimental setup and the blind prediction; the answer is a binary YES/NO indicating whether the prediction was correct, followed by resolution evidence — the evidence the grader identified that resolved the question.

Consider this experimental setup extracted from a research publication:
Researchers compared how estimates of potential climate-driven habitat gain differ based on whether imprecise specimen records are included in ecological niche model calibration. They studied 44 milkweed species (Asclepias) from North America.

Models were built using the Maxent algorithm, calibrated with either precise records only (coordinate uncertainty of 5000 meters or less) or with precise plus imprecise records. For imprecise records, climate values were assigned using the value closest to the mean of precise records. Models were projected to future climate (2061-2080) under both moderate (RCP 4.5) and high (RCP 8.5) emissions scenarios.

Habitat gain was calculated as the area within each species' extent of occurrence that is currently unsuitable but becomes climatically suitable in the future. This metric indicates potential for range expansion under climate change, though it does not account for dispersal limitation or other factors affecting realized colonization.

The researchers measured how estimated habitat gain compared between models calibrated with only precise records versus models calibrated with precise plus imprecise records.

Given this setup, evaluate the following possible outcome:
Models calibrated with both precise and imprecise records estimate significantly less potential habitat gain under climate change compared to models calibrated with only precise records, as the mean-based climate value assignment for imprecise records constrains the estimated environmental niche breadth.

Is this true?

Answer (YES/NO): NO